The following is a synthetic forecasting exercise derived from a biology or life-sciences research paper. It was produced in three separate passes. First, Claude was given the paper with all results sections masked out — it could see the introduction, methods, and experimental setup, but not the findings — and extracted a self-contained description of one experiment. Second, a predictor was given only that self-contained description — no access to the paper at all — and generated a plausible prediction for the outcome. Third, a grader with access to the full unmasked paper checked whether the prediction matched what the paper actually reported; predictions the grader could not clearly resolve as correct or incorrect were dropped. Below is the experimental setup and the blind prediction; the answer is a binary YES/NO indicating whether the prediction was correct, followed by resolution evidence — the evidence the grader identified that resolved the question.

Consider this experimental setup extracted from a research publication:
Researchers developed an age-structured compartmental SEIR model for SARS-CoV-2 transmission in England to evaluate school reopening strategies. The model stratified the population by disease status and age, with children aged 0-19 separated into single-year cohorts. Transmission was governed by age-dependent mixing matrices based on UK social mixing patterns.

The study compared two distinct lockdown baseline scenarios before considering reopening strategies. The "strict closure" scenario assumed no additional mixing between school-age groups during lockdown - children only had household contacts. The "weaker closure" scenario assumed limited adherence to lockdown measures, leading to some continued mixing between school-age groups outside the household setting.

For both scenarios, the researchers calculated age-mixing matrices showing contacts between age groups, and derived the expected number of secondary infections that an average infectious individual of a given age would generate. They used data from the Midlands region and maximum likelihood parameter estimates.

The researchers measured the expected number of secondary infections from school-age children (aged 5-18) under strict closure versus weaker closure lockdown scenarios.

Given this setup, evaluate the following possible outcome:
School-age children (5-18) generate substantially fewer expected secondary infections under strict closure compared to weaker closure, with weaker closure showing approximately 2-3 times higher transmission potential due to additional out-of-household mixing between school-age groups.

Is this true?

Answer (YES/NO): NO